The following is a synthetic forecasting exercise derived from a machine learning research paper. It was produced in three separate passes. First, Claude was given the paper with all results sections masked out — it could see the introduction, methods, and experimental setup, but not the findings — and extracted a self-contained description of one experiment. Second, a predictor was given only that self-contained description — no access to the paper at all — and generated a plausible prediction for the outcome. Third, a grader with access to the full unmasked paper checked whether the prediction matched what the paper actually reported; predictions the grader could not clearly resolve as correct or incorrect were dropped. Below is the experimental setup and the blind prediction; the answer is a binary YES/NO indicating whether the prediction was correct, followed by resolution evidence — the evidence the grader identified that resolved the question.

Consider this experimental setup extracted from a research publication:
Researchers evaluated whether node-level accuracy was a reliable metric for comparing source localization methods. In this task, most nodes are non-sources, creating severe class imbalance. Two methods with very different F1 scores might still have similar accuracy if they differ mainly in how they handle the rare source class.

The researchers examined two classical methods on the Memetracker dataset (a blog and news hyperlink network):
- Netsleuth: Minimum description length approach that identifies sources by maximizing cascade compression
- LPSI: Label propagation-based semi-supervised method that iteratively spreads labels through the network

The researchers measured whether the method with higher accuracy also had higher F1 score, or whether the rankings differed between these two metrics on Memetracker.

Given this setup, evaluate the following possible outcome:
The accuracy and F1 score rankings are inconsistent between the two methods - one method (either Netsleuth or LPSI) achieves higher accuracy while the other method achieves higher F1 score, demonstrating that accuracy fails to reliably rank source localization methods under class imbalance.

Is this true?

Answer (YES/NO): NO